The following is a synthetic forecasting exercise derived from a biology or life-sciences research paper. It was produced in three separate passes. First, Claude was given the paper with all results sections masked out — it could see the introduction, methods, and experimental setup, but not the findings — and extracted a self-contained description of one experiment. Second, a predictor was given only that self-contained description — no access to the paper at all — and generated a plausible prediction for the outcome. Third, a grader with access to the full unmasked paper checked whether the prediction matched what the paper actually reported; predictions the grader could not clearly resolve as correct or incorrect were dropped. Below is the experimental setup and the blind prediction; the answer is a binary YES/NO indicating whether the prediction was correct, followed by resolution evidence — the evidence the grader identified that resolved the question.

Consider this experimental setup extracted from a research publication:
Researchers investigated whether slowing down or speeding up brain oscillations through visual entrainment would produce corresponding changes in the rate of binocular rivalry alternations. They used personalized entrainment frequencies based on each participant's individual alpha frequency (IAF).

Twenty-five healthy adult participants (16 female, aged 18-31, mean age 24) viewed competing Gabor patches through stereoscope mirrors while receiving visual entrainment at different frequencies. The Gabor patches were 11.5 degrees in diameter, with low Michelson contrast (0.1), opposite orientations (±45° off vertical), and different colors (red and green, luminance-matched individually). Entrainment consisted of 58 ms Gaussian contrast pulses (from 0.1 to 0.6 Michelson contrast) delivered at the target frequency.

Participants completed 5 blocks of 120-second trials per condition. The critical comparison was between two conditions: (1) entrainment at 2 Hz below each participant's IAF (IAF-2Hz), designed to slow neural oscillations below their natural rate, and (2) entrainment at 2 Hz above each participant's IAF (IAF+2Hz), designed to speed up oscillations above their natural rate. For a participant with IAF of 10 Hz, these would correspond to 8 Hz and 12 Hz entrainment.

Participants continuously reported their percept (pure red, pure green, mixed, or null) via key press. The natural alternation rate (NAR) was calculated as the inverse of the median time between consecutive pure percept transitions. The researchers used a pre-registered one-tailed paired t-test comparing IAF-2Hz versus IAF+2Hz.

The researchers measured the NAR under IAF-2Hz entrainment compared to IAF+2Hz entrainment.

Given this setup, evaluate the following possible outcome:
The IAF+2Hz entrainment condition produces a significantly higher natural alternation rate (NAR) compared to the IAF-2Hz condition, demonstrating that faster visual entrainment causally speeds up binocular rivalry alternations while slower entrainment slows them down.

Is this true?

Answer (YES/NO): YES